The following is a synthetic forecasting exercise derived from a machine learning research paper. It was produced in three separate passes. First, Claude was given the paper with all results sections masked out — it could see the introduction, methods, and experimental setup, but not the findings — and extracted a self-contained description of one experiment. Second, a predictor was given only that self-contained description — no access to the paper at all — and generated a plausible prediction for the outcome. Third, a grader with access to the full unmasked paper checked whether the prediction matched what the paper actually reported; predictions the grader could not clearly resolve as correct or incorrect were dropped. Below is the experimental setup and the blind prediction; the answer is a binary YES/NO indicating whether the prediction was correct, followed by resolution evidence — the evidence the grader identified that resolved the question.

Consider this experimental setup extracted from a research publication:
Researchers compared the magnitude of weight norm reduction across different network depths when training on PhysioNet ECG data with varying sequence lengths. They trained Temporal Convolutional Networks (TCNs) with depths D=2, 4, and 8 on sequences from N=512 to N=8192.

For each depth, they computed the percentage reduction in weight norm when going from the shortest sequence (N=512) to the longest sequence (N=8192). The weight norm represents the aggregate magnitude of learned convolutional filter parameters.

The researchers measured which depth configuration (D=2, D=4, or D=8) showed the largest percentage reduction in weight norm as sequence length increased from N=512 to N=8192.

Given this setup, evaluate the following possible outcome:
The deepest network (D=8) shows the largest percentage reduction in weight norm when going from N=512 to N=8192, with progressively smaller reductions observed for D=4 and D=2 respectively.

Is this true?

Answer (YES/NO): YES